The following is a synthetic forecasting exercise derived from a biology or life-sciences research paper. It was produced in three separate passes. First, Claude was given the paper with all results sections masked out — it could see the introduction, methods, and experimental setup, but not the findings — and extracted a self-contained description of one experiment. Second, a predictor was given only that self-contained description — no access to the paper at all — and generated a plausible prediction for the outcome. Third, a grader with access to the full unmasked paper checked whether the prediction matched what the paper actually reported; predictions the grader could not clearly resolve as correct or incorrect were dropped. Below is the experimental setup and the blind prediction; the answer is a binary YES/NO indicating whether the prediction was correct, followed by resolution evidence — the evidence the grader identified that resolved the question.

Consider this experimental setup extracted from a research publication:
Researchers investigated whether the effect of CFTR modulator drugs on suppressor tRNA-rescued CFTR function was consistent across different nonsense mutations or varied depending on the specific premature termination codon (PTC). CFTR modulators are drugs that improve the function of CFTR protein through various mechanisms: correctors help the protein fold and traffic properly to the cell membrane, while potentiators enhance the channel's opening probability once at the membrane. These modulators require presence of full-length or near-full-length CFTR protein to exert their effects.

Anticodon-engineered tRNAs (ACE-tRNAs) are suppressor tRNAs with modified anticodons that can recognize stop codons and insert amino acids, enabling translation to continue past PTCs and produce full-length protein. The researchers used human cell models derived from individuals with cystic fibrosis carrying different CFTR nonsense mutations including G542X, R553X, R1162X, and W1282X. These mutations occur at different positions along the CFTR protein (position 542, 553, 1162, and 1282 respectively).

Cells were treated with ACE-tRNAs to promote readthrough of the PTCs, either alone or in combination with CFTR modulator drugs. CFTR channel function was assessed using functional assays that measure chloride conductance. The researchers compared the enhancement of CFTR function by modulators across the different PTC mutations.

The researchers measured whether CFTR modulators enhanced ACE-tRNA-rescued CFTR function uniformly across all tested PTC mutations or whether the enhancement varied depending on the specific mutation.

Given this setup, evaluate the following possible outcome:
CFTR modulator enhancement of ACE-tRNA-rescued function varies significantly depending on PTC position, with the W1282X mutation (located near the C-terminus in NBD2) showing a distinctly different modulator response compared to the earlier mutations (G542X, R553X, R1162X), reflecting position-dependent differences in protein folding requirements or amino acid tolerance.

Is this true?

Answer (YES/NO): YES